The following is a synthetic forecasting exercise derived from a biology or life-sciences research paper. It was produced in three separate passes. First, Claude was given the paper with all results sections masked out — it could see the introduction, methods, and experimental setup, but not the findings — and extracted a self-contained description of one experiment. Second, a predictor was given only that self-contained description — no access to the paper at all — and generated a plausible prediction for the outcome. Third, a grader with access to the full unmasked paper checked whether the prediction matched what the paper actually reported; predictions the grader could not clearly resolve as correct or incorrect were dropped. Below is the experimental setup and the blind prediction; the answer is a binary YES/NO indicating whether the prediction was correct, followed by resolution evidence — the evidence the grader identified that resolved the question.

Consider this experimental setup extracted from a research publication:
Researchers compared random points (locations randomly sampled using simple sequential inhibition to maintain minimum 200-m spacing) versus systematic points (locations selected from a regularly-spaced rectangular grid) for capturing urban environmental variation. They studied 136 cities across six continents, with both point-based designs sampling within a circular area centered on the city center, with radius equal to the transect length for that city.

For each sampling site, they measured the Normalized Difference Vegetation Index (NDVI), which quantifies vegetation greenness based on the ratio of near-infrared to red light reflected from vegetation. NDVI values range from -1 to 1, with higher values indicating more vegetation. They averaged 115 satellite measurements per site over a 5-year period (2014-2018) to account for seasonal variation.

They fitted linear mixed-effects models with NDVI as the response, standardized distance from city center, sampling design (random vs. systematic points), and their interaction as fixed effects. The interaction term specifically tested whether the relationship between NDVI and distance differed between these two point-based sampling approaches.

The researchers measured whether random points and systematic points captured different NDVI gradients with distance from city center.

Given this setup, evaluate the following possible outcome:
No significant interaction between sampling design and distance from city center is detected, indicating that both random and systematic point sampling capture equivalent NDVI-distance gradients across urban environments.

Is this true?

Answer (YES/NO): YES